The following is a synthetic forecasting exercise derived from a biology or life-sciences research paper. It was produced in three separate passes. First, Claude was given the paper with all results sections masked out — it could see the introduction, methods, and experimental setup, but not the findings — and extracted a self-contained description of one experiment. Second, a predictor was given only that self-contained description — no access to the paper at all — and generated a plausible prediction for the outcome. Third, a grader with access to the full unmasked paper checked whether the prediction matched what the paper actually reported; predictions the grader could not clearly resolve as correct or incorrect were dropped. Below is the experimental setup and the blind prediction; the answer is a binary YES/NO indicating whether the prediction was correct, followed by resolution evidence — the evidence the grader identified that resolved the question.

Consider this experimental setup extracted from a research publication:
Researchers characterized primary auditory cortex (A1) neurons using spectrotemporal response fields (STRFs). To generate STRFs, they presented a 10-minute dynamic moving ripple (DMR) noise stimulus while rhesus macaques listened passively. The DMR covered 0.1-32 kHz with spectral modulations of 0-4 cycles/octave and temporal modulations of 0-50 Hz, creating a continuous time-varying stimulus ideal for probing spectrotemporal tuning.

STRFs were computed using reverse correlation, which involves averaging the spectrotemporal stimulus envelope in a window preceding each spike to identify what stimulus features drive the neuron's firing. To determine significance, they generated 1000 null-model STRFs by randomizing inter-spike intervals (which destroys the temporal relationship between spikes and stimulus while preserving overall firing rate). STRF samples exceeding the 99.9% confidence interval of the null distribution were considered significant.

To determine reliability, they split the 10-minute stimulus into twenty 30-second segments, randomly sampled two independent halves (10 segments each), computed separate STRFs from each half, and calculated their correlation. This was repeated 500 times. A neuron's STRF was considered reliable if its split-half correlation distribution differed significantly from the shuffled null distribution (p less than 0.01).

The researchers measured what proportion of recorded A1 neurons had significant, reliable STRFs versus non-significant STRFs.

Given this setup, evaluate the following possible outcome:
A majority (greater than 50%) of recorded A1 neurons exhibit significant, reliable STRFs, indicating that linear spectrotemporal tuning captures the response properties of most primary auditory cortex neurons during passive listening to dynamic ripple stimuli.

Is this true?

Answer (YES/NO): YES